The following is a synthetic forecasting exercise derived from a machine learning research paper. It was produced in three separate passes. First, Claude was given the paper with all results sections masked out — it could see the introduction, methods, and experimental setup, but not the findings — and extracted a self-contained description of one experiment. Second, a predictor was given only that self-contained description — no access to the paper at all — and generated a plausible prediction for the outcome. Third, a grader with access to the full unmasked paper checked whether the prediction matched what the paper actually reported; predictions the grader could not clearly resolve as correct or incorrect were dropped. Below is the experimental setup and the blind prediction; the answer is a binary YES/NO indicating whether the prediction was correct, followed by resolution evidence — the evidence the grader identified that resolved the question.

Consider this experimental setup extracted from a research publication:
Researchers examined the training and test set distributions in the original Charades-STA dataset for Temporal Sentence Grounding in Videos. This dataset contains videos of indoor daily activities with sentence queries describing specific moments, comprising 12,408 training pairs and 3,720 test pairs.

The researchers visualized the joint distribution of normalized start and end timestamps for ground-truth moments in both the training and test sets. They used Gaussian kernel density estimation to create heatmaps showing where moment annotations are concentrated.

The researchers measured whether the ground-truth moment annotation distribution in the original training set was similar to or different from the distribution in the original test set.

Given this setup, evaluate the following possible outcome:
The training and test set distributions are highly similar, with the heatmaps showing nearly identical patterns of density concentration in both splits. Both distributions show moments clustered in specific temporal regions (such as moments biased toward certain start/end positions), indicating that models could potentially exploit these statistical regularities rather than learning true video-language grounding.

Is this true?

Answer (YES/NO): YES